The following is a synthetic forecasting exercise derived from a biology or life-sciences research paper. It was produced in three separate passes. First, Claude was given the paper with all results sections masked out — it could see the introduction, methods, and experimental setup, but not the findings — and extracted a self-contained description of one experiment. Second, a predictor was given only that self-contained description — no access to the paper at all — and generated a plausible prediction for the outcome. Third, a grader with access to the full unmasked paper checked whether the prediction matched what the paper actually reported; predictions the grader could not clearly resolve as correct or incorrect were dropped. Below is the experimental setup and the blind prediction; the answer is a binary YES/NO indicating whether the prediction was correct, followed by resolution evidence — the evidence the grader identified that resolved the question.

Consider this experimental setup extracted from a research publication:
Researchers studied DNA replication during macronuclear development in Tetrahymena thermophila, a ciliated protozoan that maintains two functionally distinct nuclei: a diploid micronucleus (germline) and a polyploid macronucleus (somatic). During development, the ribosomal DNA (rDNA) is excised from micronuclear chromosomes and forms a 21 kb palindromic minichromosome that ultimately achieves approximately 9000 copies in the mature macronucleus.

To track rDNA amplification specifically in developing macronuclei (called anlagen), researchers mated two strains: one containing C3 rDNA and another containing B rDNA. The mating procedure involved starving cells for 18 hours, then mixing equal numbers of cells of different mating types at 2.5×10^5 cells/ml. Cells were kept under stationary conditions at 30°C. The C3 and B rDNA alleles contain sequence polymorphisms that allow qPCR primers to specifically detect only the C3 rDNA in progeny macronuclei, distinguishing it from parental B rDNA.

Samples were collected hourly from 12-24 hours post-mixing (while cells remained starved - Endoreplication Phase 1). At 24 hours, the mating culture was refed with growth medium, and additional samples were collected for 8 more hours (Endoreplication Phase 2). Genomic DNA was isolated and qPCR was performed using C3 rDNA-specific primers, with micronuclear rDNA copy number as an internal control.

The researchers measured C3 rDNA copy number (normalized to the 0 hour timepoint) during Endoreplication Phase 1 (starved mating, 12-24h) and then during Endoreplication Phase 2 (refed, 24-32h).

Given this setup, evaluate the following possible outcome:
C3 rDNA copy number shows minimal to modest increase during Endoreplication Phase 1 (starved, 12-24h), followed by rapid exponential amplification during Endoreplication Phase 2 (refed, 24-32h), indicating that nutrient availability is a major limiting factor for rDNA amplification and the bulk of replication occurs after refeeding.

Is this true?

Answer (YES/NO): NO